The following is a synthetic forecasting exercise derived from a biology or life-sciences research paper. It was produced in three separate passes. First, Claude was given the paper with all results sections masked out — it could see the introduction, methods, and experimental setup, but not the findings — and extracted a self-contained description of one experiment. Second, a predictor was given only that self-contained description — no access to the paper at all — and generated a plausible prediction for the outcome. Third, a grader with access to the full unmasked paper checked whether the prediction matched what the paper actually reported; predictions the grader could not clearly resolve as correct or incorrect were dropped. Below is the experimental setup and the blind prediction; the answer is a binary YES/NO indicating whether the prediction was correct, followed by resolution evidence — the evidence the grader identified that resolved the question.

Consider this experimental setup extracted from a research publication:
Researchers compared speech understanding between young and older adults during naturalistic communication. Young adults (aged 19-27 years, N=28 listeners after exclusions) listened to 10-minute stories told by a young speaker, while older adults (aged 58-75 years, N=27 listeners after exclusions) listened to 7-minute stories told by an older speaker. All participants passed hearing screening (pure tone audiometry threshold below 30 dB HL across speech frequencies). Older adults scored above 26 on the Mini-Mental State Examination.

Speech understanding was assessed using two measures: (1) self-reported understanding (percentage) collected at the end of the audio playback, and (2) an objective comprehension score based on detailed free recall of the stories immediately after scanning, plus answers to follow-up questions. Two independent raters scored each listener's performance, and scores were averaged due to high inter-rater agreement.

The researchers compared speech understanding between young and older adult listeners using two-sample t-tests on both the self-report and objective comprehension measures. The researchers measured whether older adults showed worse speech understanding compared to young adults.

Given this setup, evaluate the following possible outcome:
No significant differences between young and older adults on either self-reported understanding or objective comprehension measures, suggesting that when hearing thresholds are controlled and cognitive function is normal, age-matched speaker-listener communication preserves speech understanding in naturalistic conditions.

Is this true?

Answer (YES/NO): NO